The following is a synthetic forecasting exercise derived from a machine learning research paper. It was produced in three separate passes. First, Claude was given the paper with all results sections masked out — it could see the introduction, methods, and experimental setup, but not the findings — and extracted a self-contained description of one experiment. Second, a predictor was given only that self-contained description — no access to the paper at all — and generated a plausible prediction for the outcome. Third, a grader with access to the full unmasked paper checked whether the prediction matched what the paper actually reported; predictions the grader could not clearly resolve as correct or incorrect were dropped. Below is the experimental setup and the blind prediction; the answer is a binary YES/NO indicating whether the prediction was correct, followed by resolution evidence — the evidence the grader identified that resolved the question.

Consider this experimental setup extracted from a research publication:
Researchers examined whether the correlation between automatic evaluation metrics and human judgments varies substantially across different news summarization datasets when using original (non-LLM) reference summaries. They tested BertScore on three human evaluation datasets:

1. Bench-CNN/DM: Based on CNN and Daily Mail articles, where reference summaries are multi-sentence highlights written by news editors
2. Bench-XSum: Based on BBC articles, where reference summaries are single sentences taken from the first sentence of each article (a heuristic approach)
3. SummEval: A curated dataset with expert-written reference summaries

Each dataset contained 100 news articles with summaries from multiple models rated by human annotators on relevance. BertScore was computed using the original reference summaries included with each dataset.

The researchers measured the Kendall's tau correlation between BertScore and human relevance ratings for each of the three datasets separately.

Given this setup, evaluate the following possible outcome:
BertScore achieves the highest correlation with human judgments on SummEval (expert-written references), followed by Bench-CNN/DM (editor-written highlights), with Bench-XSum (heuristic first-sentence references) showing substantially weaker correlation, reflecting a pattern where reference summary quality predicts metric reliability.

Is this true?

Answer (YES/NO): NO